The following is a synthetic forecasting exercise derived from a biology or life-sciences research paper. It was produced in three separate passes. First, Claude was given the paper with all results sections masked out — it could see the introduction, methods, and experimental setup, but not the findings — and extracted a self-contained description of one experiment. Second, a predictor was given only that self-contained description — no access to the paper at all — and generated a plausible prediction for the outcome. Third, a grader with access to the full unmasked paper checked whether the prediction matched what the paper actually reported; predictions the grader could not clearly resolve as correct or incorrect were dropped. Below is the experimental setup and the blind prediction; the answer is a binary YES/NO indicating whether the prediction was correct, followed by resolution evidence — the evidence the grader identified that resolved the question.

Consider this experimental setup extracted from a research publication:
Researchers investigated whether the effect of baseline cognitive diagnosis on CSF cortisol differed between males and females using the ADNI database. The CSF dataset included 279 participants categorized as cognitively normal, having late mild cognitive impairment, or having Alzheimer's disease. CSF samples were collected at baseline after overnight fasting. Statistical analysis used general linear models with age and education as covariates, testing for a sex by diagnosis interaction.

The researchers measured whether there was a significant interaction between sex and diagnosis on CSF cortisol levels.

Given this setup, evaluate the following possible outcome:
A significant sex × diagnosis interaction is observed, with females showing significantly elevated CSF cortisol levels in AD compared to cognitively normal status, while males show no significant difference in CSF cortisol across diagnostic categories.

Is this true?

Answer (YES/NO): NO